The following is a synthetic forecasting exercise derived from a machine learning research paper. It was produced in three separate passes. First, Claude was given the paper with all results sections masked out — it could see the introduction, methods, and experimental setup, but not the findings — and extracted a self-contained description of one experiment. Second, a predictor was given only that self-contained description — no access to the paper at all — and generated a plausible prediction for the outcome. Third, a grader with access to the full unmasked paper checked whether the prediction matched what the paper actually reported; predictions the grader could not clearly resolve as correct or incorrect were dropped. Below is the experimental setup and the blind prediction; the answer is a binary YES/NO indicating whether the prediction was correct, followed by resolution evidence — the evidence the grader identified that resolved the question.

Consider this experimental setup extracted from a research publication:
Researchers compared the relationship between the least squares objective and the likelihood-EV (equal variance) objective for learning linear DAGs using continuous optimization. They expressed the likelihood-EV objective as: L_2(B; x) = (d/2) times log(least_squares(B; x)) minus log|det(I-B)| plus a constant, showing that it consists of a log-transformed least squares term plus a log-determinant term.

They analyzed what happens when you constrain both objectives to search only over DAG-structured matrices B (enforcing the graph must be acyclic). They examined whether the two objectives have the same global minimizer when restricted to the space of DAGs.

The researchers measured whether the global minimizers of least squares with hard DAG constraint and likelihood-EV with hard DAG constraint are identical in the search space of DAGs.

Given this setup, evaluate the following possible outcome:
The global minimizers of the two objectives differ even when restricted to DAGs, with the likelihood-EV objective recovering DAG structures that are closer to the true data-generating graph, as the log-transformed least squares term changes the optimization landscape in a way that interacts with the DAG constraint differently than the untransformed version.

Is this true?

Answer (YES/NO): NO